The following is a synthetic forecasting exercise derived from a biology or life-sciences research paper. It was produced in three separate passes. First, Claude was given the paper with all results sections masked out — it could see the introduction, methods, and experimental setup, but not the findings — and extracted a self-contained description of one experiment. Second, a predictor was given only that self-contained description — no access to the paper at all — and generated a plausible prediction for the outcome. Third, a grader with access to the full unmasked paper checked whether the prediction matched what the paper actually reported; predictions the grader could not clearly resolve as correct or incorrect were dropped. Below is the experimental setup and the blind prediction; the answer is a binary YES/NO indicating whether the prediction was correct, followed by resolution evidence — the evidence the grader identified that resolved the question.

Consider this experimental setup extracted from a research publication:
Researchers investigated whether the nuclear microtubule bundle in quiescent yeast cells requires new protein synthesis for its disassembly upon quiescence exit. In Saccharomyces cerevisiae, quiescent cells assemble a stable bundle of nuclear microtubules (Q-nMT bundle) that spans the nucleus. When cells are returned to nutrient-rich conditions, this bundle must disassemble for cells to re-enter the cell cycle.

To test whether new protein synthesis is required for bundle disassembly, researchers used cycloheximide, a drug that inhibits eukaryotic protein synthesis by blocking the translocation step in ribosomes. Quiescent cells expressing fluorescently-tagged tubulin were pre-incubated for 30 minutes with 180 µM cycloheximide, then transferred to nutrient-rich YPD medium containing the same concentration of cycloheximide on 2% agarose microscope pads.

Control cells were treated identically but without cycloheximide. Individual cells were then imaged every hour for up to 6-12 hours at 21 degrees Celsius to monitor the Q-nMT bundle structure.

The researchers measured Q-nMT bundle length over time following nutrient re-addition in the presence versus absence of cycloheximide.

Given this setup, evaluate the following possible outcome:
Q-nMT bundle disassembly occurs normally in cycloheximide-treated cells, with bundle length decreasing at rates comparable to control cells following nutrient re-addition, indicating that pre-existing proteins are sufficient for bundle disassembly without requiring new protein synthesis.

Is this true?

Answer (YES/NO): NO